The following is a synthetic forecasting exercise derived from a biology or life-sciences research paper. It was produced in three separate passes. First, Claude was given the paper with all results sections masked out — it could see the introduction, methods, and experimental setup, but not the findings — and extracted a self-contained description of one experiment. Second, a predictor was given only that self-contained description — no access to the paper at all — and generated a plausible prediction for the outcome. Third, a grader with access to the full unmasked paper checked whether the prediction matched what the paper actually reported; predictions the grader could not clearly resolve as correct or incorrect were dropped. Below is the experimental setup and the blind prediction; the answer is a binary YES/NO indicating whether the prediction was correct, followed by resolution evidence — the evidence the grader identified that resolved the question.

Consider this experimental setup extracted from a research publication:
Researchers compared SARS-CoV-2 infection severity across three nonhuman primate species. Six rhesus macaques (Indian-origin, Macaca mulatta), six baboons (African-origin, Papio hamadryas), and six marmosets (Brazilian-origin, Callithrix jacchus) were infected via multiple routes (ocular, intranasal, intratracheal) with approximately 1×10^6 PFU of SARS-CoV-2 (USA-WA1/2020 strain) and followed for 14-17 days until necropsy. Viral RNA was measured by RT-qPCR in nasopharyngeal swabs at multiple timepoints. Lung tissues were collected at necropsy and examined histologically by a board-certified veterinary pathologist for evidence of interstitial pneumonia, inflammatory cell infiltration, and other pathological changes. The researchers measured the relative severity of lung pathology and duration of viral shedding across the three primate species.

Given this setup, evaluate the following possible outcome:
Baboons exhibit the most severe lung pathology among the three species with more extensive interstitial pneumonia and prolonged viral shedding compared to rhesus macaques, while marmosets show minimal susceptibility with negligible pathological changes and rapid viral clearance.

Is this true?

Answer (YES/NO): NO